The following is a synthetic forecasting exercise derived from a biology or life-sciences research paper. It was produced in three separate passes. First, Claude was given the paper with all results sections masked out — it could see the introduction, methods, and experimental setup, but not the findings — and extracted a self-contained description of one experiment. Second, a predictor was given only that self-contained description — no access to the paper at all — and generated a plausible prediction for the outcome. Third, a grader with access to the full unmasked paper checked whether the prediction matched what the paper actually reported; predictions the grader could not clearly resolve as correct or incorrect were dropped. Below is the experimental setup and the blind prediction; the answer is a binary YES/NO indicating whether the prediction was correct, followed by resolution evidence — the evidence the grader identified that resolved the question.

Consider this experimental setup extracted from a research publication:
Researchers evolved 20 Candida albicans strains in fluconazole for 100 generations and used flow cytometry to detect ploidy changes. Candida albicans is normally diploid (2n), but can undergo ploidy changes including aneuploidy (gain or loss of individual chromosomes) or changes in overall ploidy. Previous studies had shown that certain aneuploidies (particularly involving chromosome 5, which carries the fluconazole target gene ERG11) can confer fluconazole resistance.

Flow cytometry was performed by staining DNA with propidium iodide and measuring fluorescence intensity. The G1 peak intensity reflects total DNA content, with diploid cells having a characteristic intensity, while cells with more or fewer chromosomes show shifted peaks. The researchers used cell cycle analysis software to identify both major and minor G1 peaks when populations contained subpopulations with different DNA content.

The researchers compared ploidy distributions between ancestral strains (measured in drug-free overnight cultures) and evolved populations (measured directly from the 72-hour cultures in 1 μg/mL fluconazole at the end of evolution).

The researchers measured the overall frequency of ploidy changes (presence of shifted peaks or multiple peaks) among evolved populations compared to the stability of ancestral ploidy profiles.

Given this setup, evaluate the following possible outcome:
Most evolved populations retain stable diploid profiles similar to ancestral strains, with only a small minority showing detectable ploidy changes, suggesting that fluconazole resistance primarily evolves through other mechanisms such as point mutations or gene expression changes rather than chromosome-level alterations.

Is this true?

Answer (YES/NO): NO